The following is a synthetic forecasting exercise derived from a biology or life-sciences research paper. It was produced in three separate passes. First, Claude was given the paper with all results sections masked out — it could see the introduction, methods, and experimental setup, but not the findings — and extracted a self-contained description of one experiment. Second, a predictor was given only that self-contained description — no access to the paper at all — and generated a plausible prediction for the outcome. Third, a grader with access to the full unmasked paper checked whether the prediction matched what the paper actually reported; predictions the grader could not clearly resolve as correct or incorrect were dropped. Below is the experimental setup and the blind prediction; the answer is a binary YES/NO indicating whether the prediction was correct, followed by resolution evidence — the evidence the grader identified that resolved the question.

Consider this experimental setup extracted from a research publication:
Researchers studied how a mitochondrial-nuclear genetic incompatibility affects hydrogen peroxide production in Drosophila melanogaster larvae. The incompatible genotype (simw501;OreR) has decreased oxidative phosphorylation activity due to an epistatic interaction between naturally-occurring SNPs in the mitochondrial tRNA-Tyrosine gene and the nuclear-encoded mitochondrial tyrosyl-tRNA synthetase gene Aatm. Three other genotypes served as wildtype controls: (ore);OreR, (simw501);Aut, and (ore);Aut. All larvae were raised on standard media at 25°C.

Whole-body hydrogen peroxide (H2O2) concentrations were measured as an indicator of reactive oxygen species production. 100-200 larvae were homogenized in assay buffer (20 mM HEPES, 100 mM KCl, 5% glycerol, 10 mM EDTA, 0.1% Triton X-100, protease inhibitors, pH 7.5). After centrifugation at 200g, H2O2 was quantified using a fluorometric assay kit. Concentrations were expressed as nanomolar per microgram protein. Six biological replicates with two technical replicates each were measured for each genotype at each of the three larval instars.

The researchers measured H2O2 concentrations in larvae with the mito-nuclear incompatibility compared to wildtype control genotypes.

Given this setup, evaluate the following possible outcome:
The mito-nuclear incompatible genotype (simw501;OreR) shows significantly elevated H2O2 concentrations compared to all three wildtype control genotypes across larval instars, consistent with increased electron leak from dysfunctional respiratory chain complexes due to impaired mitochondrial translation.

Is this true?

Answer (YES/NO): NO